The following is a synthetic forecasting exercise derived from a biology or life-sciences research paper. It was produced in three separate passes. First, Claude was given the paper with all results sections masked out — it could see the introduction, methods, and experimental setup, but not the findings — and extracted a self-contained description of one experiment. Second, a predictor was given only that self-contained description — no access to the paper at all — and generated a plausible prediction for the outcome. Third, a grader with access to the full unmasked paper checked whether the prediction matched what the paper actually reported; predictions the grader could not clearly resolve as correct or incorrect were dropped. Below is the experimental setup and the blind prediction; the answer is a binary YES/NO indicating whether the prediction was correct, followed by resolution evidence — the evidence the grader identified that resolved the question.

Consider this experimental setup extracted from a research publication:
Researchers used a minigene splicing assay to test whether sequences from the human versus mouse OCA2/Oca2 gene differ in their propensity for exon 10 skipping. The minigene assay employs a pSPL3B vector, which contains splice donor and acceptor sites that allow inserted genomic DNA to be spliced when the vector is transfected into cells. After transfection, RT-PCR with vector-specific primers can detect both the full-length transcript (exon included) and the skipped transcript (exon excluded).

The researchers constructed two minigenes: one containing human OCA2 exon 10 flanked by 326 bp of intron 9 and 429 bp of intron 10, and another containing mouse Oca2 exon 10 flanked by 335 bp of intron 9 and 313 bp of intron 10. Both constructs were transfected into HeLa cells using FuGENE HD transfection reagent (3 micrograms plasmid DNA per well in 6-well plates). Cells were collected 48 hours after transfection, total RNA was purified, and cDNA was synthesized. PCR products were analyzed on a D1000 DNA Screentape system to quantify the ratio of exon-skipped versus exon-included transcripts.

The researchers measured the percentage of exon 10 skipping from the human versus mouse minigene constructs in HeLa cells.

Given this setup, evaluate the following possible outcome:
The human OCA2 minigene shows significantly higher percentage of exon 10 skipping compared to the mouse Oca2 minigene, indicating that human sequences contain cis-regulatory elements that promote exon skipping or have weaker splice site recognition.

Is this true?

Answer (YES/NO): YES